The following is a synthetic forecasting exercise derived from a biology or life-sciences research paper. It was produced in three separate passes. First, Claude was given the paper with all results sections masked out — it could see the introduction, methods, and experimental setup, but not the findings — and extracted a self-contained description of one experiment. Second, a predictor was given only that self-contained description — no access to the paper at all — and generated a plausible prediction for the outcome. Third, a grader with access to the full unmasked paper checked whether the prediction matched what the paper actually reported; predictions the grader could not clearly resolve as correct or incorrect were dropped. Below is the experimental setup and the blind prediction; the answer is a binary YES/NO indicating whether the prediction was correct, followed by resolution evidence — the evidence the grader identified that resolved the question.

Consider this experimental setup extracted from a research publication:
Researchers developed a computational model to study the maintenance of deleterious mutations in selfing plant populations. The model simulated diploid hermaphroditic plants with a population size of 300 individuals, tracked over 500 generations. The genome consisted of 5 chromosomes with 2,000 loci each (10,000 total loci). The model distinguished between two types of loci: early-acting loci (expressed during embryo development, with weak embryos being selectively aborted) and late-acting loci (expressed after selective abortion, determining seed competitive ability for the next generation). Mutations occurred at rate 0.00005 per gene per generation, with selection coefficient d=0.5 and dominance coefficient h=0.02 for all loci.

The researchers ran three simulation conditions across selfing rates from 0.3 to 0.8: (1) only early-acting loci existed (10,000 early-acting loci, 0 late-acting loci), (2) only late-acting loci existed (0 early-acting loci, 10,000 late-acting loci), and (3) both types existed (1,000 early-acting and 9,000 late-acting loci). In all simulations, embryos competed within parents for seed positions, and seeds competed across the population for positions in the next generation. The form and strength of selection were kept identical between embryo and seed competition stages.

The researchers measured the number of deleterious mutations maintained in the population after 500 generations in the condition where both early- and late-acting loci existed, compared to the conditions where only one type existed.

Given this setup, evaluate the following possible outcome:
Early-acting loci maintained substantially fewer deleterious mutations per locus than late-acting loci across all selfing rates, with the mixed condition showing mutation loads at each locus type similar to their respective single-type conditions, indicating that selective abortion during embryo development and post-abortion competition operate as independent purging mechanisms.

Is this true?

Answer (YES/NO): NO